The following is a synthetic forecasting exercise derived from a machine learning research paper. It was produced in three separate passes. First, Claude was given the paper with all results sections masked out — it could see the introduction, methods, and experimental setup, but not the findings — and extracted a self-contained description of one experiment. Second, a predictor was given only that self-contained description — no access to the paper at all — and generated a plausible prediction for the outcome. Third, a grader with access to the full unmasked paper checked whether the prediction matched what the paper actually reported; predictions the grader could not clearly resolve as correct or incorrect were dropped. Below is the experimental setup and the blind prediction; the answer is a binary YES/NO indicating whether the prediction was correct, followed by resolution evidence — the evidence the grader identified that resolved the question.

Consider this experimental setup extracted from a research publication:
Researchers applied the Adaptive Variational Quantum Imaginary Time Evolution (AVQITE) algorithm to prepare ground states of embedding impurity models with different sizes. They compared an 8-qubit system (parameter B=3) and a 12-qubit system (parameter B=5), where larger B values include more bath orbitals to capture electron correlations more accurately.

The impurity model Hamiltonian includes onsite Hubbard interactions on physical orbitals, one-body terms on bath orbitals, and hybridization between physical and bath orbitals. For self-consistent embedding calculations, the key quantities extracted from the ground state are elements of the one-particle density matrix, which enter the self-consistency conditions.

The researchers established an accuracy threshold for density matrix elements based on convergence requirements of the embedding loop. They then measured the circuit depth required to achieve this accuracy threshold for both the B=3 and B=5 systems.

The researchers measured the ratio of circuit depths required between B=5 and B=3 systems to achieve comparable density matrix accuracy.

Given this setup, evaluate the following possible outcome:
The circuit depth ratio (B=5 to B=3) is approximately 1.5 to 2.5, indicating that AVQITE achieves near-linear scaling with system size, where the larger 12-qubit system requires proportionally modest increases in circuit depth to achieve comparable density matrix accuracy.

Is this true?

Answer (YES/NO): NO